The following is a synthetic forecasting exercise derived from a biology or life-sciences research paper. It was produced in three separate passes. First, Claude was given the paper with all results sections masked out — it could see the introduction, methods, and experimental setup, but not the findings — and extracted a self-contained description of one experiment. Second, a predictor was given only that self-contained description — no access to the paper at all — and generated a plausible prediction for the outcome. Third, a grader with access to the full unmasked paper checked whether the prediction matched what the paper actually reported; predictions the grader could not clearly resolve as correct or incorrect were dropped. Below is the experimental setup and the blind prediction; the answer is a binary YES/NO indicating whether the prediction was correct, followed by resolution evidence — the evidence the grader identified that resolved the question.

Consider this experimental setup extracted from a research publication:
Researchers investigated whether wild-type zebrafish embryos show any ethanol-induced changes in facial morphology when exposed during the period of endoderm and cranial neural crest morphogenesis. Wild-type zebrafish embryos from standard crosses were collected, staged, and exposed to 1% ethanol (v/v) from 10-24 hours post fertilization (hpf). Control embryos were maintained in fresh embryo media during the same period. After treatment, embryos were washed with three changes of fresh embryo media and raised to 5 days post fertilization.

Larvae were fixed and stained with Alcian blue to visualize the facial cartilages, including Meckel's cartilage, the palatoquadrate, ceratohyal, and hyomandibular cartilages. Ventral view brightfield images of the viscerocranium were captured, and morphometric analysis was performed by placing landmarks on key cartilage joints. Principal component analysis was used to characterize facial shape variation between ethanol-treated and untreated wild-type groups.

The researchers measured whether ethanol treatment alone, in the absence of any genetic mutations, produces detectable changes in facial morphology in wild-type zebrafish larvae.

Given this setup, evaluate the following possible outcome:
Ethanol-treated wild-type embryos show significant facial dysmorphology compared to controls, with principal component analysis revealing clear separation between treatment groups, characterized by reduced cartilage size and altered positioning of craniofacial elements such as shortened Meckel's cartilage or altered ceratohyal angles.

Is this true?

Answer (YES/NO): NO